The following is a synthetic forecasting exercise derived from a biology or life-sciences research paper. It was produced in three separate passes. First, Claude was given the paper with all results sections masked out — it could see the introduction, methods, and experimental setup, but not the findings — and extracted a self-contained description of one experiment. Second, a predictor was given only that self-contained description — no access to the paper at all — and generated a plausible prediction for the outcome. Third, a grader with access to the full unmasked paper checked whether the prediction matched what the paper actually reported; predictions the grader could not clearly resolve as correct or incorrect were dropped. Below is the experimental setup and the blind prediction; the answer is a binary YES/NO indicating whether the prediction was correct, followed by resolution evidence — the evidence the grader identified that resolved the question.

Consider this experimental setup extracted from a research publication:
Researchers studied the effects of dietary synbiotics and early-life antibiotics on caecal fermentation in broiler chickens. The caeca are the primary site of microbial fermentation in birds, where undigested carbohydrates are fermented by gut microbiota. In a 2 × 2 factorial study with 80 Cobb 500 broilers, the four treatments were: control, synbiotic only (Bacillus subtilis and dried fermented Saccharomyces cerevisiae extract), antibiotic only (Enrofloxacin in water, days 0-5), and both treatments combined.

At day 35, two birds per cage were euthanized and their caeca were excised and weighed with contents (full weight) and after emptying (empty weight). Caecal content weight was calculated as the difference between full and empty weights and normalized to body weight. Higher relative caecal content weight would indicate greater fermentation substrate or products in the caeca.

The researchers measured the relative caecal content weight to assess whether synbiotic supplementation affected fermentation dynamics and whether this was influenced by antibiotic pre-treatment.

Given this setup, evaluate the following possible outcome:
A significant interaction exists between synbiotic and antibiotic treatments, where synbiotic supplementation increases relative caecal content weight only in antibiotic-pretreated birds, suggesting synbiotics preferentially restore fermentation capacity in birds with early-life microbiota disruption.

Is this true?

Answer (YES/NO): NO